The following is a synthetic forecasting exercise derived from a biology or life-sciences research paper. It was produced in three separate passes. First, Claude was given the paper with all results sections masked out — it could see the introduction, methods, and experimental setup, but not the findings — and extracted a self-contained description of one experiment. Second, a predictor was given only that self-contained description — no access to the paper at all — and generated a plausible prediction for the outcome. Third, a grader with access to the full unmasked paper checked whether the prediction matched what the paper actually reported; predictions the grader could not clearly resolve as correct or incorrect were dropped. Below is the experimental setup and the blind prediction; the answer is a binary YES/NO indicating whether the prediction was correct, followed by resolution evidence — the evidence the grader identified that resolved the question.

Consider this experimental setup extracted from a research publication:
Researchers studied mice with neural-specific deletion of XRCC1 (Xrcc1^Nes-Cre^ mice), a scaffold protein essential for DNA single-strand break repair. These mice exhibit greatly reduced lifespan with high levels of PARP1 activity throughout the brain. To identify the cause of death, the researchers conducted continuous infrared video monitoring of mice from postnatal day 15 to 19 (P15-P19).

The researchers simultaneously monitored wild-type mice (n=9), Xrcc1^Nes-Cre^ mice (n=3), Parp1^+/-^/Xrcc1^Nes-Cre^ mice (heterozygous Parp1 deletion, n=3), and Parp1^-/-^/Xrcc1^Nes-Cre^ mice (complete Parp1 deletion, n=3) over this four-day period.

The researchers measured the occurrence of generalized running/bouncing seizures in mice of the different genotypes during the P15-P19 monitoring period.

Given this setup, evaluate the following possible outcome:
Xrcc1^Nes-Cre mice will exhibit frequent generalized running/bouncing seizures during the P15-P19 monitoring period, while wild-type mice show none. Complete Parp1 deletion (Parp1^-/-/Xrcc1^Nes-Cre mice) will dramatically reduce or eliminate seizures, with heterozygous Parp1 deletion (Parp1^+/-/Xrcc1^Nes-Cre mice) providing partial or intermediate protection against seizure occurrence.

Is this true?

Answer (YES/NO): NO